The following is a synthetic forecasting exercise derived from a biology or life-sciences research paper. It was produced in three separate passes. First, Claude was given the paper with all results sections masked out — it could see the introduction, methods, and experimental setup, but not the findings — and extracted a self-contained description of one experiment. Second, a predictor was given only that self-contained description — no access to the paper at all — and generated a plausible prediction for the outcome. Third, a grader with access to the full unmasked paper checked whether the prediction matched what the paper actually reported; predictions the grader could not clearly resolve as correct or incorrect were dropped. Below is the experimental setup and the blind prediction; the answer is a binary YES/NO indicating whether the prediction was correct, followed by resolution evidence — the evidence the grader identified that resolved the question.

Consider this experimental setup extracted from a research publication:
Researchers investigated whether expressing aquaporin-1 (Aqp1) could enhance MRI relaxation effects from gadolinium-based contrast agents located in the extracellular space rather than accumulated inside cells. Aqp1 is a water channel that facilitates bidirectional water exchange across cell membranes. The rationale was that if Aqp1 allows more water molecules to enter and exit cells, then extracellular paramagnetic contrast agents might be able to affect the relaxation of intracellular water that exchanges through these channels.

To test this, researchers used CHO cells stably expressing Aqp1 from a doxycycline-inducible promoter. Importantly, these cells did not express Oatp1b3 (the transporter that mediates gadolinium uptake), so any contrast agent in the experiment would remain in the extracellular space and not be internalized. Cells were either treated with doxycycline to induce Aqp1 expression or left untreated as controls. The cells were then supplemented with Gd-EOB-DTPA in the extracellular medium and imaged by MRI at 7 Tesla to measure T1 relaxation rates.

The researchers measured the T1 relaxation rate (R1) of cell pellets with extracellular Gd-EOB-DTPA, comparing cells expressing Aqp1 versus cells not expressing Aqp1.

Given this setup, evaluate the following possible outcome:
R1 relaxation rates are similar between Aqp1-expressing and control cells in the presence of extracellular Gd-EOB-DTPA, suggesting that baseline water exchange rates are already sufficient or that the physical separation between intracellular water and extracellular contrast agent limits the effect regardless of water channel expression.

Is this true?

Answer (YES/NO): NO